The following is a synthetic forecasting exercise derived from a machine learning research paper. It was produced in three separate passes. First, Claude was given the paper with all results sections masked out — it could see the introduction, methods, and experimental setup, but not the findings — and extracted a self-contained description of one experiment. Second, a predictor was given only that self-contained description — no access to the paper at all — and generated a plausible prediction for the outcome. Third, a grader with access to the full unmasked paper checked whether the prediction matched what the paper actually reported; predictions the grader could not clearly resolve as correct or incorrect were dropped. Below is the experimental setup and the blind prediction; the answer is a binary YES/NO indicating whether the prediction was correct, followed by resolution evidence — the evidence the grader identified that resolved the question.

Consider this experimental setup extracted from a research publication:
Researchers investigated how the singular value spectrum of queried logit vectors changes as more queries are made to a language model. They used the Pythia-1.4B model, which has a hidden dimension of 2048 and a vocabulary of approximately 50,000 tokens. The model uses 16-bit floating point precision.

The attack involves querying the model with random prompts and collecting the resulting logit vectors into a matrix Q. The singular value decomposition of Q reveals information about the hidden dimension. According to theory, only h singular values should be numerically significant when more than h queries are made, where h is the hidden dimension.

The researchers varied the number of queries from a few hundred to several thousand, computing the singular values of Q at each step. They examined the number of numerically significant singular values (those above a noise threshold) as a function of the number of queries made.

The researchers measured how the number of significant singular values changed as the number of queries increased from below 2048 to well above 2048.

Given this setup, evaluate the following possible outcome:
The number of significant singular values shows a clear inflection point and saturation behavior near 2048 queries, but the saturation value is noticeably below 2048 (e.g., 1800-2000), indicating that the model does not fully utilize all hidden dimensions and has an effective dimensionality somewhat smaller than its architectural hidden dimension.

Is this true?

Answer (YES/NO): NO